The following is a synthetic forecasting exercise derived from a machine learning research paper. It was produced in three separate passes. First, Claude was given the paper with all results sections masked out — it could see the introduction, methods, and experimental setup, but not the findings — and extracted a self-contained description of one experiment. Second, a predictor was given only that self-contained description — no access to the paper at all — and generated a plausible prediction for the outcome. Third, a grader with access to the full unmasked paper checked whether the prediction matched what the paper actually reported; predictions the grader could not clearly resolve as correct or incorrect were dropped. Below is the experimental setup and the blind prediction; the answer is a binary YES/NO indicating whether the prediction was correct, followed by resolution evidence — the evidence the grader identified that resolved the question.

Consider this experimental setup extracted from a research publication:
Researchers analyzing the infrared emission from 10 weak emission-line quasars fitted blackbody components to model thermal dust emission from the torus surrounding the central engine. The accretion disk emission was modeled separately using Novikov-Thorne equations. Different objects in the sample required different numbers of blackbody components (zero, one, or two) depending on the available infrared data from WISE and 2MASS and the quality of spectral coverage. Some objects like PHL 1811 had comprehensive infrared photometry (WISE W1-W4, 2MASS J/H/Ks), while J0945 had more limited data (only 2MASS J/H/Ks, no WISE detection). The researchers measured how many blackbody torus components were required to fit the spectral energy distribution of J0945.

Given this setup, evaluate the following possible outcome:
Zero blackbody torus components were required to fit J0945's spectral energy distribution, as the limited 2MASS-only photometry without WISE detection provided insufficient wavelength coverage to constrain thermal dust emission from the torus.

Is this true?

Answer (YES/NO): YES